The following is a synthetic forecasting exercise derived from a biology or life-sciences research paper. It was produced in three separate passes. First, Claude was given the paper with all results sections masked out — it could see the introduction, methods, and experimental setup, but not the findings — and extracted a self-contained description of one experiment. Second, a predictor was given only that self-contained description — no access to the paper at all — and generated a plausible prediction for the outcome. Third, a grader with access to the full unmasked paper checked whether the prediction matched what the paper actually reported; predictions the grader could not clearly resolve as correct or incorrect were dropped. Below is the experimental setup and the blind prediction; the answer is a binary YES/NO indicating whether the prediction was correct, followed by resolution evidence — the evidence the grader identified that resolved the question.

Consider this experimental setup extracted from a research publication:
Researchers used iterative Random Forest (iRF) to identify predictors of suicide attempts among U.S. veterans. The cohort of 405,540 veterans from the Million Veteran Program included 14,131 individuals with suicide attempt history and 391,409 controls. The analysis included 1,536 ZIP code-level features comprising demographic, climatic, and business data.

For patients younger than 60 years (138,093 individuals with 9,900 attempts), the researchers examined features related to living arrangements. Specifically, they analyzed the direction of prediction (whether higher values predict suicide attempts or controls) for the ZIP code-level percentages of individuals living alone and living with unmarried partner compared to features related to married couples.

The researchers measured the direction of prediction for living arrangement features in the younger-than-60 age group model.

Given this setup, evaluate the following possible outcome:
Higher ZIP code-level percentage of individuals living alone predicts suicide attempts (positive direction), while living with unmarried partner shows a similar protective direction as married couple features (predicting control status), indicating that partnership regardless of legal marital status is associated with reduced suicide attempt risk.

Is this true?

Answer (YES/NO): NO